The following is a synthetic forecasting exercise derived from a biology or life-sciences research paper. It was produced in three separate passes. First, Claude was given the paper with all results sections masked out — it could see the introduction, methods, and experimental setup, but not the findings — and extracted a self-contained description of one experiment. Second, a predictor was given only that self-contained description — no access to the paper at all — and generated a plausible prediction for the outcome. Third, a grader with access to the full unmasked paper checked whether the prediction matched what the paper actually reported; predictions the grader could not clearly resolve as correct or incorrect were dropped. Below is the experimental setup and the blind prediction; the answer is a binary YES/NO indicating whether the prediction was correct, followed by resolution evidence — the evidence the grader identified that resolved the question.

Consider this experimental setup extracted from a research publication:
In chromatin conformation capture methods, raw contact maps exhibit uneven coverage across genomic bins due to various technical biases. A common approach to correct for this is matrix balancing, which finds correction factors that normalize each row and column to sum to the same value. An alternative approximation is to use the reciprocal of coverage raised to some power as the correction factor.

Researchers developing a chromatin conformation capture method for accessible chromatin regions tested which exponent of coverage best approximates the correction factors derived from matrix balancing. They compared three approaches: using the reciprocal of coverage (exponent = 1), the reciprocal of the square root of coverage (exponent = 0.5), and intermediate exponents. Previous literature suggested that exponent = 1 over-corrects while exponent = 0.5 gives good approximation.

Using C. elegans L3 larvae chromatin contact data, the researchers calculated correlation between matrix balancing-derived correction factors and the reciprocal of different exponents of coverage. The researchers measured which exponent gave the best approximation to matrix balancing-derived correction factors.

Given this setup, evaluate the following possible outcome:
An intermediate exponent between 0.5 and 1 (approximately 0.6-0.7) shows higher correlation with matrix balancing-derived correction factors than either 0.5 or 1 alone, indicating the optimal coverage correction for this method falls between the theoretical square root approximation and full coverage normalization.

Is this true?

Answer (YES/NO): NO